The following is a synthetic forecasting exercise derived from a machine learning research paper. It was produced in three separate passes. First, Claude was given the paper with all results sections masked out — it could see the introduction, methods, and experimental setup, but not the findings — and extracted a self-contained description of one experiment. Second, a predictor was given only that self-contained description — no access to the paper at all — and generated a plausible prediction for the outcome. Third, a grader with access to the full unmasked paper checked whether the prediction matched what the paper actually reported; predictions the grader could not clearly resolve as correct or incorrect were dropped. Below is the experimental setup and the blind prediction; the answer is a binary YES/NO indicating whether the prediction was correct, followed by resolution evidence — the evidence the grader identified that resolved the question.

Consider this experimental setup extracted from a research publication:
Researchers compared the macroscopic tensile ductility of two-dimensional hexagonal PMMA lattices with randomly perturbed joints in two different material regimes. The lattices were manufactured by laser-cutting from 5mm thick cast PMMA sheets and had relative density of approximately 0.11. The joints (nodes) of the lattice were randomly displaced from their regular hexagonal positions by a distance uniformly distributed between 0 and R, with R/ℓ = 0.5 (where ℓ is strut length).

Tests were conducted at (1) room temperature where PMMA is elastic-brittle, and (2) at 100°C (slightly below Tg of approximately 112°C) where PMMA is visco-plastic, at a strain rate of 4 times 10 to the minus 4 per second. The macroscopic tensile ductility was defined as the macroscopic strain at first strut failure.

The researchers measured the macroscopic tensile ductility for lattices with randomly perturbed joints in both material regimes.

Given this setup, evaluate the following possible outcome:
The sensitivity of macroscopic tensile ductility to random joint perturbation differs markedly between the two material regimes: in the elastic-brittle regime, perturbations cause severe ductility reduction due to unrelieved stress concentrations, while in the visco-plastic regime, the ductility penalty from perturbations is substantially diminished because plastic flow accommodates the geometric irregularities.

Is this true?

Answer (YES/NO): NO